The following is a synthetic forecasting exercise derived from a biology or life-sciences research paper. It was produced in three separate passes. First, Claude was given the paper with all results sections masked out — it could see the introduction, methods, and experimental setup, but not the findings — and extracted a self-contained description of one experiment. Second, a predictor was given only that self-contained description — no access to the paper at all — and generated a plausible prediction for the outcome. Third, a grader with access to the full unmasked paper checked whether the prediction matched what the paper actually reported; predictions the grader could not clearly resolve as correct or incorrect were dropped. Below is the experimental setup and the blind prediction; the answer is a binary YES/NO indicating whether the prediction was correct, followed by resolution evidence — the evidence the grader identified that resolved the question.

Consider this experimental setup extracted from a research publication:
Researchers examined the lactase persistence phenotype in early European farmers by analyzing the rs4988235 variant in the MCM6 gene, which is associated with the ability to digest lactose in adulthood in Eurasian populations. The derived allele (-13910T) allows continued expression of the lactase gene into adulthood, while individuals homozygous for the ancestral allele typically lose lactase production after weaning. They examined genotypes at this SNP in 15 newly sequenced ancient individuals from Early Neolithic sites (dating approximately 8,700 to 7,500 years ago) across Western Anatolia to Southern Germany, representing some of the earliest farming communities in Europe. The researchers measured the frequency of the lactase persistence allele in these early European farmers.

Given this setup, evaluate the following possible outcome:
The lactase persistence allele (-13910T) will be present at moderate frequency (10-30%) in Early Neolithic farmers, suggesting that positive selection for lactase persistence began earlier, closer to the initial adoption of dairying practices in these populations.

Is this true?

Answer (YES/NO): NO